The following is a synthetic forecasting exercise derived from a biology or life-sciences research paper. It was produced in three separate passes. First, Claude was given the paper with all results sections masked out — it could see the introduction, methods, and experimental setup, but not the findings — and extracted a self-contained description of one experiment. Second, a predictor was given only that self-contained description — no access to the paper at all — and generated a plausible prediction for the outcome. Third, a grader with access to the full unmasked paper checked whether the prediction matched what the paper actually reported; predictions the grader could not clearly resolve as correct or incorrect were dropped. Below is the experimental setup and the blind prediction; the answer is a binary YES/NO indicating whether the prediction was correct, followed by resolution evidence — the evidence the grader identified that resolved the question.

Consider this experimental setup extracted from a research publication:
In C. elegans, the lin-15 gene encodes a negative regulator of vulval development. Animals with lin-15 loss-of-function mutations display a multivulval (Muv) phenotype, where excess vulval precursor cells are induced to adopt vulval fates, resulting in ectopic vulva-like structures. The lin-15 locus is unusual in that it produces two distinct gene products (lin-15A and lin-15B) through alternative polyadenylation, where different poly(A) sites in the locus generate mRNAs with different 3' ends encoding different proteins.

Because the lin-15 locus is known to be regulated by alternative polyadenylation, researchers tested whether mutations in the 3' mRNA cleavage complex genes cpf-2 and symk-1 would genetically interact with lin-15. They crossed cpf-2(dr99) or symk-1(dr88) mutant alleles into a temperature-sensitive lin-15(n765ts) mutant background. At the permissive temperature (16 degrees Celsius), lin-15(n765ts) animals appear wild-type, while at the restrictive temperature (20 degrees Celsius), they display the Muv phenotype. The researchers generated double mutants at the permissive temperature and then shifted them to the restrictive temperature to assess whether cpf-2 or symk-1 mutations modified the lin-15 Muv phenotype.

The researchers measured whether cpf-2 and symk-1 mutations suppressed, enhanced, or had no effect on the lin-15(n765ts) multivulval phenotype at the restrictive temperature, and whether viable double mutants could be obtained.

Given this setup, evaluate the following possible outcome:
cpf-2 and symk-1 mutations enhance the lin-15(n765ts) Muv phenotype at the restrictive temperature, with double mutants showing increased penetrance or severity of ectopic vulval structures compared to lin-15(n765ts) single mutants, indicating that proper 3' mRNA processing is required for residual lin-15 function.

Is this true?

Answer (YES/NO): NO